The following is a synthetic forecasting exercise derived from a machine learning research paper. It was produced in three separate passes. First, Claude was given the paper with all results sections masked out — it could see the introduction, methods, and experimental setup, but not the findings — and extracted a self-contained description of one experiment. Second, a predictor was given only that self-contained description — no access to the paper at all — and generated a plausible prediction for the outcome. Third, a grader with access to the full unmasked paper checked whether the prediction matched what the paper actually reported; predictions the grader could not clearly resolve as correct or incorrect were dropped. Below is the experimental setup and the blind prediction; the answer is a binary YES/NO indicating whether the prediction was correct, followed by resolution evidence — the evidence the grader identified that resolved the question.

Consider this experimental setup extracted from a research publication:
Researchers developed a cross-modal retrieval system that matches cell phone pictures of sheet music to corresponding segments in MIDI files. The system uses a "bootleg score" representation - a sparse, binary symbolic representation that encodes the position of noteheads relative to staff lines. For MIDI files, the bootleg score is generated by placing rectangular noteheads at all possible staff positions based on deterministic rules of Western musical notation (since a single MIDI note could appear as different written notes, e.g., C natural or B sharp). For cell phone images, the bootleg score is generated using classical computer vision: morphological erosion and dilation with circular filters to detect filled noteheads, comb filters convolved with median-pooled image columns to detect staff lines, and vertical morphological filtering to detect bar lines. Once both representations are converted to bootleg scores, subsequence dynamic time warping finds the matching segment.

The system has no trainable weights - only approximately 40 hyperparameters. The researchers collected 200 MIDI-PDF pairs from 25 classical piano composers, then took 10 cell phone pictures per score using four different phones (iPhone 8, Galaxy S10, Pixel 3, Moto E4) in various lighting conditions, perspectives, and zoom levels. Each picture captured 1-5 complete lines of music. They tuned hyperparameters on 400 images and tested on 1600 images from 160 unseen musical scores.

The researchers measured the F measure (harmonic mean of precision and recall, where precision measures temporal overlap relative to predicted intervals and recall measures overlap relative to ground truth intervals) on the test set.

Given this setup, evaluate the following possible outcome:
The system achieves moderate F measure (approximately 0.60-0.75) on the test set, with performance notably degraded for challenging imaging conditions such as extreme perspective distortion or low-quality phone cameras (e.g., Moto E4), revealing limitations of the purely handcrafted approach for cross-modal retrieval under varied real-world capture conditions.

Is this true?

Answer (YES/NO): NO